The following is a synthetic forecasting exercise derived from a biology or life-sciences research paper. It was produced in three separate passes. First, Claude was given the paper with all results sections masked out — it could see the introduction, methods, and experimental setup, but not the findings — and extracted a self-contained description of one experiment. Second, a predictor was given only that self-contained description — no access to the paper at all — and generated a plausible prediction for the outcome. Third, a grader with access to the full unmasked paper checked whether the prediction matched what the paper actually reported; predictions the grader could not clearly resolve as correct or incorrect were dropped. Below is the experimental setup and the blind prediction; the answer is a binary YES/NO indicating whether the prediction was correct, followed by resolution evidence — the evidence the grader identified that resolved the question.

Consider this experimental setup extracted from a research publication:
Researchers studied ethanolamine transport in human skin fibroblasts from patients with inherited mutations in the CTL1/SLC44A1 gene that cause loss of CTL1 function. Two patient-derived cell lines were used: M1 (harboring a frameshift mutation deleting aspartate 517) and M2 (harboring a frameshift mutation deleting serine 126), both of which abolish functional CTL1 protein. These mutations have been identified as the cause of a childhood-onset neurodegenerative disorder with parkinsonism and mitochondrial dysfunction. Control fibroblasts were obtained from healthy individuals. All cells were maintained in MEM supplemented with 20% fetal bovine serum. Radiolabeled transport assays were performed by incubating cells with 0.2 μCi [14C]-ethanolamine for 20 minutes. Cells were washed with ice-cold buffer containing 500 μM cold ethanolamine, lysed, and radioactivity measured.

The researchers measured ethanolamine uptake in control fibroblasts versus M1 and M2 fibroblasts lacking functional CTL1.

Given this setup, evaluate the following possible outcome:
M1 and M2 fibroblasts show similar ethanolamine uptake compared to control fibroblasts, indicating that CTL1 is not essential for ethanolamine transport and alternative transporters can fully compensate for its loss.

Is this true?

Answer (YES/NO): NO